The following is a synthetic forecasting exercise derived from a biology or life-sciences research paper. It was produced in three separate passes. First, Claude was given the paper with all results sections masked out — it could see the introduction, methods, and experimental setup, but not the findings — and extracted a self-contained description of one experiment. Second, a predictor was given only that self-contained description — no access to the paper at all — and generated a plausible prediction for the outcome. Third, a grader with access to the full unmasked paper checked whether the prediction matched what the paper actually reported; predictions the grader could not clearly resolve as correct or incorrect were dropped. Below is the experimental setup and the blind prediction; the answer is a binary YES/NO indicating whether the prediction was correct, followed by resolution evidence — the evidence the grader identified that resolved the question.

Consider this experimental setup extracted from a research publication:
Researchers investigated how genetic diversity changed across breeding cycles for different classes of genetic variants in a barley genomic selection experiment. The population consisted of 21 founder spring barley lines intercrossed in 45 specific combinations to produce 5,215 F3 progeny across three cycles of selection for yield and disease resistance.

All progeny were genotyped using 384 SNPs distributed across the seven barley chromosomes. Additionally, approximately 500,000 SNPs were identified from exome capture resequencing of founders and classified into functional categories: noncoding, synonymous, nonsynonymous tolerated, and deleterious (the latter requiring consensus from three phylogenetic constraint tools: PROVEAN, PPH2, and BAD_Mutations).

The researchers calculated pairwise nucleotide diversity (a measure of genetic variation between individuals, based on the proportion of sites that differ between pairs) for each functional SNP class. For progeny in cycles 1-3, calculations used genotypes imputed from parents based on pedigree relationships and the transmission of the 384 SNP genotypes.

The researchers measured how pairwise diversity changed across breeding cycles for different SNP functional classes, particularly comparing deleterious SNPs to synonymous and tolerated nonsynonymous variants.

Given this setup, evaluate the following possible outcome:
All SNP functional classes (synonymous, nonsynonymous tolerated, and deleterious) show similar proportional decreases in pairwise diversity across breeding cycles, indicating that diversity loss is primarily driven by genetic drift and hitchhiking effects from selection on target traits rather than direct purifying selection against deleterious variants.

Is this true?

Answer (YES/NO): NO